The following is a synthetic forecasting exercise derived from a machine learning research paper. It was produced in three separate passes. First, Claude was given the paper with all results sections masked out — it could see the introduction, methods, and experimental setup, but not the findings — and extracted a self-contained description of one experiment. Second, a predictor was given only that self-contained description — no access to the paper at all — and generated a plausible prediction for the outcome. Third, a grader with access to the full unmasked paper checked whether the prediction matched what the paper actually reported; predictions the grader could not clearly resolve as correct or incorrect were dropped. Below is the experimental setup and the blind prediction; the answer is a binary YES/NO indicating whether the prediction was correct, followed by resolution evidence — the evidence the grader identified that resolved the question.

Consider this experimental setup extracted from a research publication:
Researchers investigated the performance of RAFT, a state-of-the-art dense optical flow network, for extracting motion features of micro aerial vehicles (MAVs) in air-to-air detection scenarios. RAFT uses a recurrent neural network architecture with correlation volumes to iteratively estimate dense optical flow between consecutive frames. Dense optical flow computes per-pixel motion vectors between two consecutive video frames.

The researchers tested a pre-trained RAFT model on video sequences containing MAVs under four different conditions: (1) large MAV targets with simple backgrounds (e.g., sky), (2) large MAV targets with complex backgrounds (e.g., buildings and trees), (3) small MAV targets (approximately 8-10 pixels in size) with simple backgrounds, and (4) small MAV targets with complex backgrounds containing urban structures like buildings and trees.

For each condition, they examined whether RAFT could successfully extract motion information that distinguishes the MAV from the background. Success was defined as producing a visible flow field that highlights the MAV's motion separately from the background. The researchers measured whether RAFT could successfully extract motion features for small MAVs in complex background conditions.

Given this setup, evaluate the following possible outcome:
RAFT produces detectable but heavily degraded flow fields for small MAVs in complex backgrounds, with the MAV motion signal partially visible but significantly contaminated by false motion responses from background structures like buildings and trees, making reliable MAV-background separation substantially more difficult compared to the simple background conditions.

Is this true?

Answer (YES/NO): NO